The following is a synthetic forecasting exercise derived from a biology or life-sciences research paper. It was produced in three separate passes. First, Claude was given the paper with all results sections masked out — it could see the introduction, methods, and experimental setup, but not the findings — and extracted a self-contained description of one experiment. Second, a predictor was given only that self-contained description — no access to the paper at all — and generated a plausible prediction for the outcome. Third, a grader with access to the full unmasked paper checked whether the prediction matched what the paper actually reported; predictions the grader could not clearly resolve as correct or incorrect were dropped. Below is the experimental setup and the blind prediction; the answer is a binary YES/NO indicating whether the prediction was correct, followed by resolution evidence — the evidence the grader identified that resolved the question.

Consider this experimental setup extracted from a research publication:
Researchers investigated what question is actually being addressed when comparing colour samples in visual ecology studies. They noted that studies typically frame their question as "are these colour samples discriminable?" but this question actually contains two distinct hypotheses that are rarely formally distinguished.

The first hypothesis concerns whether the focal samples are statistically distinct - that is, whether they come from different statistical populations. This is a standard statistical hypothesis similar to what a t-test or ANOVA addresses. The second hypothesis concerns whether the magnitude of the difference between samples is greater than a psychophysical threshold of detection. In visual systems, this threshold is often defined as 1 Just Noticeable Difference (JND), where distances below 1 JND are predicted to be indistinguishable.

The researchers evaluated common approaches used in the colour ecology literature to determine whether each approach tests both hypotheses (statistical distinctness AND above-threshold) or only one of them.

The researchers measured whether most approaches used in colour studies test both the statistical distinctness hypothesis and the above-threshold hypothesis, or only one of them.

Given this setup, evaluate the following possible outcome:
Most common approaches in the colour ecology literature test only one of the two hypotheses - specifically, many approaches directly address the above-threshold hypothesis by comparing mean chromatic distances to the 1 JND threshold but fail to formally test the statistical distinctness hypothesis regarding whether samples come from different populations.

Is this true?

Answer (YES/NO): YES